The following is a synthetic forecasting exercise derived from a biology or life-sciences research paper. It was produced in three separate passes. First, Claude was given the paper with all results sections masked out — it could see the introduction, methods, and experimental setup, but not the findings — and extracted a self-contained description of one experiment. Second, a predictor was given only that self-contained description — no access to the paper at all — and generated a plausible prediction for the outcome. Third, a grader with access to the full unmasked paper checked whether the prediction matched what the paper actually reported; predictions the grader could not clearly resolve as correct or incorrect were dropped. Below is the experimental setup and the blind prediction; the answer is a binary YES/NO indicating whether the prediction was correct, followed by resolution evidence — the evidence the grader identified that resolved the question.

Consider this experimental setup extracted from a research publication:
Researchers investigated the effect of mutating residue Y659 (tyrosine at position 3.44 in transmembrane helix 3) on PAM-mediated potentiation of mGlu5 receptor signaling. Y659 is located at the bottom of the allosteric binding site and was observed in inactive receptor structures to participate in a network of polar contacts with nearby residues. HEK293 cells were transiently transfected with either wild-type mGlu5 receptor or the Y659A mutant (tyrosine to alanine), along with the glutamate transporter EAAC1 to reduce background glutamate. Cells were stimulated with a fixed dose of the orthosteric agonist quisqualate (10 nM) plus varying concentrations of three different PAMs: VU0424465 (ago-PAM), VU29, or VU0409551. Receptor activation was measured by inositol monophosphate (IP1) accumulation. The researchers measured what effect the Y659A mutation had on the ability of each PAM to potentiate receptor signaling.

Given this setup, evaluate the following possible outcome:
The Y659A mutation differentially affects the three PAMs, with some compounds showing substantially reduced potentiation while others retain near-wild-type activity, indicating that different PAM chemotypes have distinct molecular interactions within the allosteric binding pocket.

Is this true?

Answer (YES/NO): NO